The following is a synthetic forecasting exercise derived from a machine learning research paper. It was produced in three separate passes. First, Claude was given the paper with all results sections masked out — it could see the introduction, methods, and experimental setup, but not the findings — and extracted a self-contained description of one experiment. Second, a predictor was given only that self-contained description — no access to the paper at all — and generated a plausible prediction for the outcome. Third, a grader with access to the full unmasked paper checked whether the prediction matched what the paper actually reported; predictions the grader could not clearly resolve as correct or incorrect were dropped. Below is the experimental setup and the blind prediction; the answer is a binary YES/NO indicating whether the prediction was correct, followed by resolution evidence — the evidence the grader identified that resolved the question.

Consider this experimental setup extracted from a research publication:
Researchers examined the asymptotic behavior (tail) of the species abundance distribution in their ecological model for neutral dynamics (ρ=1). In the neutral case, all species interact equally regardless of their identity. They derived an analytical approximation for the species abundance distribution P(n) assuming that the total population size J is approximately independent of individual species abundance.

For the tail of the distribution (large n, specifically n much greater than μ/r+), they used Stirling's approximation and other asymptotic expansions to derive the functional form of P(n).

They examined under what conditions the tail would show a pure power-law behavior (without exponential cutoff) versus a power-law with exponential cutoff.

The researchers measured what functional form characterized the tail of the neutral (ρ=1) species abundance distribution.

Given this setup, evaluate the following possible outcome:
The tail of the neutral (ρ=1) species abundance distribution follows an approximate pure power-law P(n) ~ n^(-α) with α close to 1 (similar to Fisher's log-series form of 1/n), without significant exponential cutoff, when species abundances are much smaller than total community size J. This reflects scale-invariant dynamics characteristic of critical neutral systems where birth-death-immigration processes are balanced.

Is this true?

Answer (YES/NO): NO